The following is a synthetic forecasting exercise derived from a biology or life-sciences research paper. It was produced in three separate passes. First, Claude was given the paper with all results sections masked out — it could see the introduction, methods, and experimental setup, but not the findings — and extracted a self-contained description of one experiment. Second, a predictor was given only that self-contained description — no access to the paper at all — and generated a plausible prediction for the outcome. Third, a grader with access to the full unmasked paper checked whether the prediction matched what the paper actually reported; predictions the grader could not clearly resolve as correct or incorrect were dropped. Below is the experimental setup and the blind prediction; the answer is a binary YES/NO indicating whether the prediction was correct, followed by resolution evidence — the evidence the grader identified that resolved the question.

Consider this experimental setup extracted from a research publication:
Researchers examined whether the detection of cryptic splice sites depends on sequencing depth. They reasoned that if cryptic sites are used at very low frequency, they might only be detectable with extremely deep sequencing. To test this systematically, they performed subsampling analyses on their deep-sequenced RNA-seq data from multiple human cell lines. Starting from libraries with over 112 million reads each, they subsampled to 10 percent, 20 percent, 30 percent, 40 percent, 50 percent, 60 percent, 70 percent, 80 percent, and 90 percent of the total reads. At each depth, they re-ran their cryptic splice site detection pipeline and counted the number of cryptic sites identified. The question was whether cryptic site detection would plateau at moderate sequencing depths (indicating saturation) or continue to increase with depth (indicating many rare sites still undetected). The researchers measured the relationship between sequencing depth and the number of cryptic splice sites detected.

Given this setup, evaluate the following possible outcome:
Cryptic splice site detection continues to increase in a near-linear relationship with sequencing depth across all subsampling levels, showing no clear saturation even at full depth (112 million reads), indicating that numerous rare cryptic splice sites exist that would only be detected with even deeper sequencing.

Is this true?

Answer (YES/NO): NO